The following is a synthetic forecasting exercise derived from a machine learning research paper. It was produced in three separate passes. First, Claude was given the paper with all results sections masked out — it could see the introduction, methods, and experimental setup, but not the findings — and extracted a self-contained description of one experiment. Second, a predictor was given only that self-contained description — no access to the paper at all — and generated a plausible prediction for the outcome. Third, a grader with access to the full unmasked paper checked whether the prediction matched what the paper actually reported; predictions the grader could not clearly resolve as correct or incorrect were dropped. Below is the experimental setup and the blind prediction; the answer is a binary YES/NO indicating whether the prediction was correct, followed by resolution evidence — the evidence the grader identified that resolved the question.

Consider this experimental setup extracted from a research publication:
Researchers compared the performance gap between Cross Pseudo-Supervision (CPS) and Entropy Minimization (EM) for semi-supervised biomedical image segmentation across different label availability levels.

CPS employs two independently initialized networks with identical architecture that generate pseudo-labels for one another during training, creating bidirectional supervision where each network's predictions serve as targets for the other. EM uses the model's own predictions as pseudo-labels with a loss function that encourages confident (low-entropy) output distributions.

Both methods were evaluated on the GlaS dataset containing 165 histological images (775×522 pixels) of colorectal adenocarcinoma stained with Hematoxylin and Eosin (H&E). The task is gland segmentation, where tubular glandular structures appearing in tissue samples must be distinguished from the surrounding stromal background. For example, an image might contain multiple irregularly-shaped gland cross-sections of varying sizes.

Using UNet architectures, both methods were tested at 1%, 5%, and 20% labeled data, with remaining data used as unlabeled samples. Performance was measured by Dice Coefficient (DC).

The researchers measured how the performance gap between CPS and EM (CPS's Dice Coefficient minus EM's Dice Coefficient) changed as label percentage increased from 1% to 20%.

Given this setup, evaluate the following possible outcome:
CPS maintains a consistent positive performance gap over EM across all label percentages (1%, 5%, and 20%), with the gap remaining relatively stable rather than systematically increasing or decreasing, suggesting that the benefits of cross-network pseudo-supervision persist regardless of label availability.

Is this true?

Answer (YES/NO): NO